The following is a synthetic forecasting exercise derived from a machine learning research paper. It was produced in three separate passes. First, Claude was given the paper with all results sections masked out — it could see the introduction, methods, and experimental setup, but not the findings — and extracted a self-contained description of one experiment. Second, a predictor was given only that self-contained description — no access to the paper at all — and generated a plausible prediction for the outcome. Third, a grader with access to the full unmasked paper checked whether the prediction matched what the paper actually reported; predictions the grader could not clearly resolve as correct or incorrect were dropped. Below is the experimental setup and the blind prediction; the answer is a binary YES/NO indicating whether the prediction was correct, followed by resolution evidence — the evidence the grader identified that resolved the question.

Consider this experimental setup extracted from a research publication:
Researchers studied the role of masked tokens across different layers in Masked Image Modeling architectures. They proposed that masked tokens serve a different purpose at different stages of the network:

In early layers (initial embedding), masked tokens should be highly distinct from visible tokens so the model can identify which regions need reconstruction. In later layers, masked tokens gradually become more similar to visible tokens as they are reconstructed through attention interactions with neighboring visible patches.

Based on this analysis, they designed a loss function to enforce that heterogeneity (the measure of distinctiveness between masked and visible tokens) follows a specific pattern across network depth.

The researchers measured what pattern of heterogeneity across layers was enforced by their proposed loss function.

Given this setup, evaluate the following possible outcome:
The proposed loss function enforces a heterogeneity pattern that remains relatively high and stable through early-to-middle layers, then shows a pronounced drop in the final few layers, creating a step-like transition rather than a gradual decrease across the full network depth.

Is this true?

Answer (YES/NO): NO